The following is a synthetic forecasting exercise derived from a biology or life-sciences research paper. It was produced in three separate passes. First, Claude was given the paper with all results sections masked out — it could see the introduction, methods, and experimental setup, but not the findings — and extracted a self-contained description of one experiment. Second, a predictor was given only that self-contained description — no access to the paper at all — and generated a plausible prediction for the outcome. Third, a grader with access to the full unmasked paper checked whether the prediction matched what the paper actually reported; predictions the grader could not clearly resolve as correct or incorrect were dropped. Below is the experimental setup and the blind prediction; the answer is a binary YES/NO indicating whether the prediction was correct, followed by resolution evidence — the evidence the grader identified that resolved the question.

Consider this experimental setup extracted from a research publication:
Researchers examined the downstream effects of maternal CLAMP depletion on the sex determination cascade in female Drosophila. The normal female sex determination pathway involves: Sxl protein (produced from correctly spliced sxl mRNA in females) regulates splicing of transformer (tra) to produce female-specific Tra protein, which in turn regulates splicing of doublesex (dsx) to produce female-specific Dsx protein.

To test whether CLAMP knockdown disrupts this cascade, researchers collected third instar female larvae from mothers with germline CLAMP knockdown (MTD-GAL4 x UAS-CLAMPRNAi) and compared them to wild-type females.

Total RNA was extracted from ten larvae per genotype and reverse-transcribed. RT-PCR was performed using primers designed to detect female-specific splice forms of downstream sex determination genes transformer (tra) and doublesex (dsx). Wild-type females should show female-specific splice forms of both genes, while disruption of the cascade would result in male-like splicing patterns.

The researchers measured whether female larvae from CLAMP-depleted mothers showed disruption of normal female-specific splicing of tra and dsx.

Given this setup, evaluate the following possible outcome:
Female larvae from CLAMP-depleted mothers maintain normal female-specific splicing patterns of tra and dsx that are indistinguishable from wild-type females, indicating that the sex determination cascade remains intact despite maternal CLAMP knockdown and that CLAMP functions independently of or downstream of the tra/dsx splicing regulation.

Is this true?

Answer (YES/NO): NO